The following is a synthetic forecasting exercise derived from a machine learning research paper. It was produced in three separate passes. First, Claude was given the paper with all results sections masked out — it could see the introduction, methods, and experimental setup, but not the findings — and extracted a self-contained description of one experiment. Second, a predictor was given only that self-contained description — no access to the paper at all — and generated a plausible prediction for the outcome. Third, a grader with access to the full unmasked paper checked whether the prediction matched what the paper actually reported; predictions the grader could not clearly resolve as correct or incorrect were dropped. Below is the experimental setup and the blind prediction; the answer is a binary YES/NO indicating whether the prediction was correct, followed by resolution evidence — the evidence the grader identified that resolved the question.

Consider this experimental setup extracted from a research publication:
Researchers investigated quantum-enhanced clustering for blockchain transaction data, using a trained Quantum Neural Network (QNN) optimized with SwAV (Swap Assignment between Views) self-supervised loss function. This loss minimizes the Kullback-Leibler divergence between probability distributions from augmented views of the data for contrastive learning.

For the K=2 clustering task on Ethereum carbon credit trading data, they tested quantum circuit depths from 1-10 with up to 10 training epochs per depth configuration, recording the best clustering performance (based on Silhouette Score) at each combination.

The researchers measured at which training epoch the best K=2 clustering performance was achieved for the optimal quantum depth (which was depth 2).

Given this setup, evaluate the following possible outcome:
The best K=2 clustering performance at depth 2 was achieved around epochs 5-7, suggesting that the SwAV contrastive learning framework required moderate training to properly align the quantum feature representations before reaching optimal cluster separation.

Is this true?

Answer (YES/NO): NO